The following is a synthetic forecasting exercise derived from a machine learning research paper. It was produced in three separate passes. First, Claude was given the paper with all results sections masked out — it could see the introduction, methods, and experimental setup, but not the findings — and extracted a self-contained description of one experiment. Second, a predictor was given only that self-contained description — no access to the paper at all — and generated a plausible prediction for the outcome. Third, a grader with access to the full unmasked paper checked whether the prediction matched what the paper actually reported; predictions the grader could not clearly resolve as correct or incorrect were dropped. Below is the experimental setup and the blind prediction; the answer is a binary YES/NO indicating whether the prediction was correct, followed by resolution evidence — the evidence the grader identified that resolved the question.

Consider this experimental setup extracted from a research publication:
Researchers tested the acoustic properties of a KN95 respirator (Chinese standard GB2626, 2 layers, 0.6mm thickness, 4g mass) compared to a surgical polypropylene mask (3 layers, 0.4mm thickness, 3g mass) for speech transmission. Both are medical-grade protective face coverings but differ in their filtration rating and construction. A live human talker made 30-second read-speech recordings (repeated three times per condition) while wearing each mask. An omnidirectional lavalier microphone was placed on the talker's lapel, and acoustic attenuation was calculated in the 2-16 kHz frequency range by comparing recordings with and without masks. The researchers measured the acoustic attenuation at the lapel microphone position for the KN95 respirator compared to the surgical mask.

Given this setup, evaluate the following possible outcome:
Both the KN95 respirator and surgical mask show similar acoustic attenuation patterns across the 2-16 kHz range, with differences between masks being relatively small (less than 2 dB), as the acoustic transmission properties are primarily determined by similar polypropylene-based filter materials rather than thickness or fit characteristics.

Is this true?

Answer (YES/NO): YES